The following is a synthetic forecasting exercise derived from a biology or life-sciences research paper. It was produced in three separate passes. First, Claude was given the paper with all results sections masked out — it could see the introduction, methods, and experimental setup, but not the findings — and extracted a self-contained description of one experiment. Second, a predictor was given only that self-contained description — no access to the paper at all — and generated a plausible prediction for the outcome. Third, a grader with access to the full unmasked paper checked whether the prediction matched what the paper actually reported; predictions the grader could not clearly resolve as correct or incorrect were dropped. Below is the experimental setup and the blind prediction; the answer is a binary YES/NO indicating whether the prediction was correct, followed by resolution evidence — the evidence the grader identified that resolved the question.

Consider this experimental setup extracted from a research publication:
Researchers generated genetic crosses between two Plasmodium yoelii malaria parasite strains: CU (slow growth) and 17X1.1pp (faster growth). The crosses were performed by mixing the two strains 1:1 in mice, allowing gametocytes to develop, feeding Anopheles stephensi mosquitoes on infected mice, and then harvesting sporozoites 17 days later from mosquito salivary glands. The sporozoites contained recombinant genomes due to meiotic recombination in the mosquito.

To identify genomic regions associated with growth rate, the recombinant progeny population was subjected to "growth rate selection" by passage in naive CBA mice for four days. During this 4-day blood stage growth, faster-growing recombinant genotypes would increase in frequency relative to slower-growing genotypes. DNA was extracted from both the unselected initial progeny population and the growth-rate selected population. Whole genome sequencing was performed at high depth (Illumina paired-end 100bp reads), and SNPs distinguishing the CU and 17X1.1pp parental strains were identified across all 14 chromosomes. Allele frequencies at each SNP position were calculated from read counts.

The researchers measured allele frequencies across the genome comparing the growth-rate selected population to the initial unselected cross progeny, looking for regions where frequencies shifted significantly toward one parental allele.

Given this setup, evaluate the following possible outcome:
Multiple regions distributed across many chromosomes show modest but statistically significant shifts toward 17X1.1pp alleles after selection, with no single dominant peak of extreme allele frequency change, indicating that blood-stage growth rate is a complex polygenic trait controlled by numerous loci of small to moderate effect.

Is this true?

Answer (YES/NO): NO